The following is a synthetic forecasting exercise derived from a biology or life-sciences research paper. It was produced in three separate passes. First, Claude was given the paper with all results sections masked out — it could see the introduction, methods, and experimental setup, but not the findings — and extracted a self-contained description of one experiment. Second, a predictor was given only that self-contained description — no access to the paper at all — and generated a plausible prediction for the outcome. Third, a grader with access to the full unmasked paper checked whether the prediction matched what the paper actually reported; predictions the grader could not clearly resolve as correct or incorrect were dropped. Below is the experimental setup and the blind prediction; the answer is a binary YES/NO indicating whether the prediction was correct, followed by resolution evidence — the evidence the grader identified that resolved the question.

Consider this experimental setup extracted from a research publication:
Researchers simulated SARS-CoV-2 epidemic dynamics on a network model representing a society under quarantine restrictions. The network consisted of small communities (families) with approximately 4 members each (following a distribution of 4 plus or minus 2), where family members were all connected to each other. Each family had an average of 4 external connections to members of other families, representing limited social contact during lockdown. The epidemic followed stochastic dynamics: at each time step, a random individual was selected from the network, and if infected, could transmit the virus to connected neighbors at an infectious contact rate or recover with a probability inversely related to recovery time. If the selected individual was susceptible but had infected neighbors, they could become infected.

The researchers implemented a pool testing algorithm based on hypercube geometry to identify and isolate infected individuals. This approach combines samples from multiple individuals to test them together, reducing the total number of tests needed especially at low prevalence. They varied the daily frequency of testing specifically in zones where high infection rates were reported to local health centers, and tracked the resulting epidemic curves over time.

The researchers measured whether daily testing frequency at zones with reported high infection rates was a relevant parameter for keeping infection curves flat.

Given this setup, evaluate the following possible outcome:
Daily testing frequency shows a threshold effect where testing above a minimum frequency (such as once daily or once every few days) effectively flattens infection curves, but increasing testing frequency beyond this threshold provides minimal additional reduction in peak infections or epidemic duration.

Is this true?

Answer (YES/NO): NO